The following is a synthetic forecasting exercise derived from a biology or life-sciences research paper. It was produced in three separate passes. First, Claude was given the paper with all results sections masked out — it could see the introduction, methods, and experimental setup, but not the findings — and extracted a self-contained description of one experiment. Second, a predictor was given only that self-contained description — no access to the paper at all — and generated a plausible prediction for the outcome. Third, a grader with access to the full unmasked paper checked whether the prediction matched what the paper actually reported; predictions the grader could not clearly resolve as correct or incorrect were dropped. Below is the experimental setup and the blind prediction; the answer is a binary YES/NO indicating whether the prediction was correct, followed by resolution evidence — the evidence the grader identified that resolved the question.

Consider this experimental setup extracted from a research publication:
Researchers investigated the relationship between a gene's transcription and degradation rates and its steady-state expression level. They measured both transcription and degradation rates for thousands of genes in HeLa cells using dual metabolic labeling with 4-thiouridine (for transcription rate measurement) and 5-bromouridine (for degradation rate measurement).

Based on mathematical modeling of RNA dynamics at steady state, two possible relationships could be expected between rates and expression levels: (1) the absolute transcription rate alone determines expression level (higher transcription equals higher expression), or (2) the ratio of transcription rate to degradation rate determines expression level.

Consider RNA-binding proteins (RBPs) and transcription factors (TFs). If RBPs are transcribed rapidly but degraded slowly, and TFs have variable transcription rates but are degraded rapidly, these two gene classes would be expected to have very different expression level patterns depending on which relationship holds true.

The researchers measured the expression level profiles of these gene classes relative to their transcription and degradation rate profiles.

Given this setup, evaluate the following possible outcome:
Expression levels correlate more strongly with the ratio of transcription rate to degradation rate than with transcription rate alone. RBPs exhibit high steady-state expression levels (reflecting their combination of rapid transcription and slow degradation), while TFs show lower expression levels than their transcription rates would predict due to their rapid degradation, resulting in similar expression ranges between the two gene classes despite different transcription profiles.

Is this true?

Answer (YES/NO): NO